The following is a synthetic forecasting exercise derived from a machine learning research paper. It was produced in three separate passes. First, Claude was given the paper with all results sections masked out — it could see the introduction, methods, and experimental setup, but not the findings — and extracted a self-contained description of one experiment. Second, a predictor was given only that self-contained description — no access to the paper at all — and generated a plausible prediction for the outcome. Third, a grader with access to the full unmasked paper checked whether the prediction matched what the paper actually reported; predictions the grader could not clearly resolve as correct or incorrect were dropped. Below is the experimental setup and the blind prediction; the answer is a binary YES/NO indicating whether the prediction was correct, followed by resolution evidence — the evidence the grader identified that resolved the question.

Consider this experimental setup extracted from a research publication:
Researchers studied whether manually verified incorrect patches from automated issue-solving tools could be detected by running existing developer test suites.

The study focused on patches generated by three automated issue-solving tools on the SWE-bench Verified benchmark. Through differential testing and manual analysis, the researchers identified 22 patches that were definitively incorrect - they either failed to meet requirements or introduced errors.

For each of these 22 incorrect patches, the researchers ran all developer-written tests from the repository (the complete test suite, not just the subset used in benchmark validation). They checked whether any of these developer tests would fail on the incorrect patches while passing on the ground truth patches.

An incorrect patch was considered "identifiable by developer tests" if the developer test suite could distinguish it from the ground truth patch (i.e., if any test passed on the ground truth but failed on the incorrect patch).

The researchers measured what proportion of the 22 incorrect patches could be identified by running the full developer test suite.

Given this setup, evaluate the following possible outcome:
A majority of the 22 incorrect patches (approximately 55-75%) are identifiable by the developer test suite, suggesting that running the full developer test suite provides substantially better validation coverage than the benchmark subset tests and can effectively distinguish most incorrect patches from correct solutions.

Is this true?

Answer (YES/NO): NO